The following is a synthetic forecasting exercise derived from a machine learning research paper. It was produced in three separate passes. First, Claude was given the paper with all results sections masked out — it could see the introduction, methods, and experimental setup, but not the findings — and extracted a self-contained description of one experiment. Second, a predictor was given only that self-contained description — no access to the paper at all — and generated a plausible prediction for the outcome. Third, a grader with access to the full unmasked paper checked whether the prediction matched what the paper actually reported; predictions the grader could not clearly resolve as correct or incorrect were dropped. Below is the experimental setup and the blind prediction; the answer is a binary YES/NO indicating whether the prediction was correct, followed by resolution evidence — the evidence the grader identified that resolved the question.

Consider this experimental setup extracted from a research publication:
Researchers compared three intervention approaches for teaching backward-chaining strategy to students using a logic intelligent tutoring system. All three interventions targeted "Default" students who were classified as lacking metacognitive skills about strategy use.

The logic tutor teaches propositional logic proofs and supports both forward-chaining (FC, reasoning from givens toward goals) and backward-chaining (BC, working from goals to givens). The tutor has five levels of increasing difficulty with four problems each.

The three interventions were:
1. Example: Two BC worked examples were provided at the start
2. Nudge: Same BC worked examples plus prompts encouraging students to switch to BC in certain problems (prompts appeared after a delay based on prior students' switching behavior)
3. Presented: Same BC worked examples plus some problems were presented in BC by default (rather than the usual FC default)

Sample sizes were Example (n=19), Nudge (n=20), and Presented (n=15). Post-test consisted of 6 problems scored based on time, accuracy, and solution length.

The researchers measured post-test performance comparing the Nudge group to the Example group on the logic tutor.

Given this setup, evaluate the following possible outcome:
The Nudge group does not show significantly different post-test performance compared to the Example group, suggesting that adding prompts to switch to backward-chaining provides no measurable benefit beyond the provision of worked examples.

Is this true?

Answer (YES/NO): NO